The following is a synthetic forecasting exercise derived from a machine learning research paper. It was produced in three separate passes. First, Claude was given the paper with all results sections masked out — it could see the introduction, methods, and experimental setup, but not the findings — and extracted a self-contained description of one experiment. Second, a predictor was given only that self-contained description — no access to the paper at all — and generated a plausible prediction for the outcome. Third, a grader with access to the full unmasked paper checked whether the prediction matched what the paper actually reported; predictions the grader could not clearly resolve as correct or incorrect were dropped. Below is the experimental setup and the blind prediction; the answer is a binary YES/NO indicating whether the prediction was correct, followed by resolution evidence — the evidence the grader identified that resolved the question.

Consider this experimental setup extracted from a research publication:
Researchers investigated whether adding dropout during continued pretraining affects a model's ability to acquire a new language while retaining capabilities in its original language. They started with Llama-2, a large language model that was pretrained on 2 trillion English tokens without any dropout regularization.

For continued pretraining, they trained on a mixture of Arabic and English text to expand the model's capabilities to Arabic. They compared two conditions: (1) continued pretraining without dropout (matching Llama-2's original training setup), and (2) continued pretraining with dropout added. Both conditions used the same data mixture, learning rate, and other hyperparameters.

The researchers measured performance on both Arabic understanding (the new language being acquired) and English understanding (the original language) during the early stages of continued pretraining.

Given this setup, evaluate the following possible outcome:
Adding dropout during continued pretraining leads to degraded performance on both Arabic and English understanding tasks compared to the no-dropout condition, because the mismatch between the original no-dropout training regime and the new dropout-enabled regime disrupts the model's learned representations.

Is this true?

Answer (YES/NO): NO